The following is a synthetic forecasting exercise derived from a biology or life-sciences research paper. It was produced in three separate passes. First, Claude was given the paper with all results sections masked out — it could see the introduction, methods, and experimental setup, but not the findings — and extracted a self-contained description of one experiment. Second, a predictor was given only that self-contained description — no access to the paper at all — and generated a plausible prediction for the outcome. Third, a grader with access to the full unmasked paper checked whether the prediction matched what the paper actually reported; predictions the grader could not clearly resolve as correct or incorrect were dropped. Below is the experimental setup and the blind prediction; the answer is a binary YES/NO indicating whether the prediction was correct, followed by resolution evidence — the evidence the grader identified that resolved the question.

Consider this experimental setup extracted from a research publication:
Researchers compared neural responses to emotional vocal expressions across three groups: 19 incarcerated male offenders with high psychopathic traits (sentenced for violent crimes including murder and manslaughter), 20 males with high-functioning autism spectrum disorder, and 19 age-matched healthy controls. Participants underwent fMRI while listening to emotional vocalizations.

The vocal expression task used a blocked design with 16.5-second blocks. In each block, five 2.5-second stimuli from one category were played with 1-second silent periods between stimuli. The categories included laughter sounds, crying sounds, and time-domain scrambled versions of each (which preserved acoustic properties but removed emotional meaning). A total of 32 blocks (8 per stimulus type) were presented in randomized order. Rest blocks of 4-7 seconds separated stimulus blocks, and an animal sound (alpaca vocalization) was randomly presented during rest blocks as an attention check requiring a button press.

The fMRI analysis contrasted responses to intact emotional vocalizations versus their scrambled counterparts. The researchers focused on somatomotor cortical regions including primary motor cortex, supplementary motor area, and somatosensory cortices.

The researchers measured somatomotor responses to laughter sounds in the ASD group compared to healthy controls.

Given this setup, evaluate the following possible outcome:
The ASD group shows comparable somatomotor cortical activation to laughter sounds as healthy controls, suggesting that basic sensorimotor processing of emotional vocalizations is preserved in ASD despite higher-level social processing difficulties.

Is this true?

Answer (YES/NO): NO